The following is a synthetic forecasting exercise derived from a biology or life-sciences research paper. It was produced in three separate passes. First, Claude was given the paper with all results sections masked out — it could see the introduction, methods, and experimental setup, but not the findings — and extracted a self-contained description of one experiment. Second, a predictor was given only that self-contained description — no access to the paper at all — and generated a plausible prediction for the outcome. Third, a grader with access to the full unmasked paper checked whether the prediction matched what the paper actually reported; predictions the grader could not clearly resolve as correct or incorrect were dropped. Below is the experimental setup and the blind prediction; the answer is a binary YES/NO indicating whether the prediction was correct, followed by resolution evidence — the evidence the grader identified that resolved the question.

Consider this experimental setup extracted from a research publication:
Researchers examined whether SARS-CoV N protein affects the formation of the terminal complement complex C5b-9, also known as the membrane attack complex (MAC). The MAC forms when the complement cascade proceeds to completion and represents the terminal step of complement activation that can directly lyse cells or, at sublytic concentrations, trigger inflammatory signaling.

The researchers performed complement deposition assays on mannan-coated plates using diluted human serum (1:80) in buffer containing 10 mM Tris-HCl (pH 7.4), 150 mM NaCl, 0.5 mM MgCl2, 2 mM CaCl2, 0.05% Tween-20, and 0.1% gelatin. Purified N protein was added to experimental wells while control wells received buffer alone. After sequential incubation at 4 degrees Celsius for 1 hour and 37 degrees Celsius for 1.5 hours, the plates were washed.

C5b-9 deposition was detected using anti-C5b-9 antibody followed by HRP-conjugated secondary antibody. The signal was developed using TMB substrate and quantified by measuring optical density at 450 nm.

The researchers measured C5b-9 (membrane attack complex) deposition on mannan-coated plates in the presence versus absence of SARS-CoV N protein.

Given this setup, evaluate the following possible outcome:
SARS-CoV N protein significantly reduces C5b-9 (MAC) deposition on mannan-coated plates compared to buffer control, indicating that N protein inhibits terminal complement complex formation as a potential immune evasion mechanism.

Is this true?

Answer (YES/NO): NO